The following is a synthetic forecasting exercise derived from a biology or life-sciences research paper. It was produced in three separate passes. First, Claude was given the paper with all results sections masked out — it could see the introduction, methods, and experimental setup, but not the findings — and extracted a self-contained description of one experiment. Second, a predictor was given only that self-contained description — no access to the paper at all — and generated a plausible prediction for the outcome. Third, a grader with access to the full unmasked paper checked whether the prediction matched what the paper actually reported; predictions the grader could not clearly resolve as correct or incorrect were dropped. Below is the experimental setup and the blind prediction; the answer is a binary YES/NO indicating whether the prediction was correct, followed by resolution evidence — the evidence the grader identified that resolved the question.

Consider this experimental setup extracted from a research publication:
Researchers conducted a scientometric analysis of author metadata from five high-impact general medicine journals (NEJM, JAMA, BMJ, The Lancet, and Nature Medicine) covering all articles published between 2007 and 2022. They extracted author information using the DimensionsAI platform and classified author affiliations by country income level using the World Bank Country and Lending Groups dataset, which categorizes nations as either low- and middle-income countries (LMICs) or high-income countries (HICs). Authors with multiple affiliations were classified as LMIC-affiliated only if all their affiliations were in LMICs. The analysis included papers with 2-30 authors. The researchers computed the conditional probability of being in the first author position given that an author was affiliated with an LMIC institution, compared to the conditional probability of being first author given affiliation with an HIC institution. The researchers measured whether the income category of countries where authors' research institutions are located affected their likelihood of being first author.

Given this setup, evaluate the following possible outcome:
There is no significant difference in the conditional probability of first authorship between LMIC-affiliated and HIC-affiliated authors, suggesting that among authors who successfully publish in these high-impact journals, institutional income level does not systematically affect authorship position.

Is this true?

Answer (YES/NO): NO